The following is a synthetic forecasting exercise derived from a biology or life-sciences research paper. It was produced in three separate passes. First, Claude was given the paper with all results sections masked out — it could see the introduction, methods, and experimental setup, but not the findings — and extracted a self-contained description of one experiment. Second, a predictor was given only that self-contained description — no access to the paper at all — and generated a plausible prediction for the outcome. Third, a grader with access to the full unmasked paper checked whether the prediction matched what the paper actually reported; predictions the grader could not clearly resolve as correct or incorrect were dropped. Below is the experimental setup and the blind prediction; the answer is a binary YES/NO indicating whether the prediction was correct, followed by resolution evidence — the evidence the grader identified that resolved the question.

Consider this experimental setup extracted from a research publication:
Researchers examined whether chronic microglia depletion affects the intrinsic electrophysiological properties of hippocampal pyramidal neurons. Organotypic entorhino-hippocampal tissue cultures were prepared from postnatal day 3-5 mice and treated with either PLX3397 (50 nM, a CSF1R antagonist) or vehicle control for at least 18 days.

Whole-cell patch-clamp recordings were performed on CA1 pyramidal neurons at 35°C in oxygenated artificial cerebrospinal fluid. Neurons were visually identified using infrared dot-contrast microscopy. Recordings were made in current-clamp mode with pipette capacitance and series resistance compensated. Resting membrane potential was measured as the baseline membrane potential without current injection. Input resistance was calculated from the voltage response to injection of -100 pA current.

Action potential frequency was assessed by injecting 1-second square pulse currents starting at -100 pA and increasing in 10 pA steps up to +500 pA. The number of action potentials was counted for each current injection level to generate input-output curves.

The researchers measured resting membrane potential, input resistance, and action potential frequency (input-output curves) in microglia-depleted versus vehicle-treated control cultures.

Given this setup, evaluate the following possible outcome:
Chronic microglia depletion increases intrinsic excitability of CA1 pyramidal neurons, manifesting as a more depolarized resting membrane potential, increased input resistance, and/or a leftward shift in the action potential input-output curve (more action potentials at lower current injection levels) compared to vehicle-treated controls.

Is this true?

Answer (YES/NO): NO